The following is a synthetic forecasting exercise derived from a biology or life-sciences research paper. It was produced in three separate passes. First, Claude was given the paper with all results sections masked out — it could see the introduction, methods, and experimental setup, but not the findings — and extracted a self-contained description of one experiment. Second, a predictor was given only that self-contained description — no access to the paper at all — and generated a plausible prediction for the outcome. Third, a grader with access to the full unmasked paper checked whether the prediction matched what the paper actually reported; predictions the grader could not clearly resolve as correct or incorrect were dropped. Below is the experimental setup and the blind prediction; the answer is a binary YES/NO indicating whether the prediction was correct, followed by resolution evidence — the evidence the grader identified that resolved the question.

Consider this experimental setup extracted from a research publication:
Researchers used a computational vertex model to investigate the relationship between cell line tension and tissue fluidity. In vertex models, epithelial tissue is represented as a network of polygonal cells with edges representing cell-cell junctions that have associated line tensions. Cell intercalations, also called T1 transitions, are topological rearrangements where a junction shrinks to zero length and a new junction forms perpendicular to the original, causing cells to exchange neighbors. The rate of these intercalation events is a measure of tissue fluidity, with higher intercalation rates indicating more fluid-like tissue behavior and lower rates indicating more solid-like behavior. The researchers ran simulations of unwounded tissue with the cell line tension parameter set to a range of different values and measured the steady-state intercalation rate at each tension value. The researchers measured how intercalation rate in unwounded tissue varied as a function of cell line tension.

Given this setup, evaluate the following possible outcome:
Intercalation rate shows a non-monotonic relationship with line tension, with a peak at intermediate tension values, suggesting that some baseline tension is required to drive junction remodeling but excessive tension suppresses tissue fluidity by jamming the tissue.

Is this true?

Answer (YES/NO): NO